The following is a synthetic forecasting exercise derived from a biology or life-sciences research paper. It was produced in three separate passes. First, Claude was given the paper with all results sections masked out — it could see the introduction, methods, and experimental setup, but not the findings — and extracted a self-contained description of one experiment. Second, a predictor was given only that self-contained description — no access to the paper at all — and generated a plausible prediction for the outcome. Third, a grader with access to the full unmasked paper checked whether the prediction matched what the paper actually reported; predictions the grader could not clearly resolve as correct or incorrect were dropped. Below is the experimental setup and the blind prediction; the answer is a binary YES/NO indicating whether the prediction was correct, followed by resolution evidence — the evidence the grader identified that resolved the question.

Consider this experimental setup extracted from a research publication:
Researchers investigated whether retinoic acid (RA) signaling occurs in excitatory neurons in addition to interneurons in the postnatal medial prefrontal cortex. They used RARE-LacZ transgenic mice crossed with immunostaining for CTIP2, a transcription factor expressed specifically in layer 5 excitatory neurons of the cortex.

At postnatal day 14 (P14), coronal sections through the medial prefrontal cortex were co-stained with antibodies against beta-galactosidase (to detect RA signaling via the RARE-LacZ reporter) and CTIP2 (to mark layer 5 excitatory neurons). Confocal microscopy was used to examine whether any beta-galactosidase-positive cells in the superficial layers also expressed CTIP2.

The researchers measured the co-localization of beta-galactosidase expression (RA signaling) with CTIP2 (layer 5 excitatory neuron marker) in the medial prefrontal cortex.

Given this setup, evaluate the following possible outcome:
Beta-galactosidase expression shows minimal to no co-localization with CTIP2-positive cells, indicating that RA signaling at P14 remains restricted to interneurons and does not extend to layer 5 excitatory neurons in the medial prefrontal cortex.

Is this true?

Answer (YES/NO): YES